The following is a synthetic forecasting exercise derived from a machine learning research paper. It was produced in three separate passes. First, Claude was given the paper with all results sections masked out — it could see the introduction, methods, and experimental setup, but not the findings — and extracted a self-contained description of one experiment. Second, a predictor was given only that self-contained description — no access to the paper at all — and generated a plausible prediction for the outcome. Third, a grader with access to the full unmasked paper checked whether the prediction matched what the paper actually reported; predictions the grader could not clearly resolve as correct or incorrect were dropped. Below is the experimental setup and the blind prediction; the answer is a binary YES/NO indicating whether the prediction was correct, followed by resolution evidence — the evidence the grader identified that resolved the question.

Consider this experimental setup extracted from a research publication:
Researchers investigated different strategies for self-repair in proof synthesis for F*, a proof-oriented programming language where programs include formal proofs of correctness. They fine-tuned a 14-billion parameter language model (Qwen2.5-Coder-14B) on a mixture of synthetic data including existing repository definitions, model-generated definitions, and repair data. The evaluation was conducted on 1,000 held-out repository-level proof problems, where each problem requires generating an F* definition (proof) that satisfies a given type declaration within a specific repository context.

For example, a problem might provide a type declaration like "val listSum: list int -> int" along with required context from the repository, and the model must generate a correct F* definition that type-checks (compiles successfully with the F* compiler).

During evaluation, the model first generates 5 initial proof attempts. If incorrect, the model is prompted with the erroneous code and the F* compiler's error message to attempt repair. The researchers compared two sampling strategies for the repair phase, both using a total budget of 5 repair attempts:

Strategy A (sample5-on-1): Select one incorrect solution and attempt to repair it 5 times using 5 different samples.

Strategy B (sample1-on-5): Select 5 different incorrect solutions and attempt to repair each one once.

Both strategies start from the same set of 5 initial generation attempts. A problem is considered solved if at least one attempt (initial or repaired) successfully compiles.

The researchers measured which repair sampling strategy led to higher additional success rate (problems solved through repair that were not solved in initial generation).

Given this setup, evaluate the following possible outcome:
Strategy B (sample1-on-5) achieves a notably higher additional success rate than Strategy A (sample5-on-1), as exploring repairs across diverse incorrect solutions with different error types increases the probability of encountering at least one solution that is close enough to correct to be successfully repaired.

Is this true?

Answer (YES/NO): NO